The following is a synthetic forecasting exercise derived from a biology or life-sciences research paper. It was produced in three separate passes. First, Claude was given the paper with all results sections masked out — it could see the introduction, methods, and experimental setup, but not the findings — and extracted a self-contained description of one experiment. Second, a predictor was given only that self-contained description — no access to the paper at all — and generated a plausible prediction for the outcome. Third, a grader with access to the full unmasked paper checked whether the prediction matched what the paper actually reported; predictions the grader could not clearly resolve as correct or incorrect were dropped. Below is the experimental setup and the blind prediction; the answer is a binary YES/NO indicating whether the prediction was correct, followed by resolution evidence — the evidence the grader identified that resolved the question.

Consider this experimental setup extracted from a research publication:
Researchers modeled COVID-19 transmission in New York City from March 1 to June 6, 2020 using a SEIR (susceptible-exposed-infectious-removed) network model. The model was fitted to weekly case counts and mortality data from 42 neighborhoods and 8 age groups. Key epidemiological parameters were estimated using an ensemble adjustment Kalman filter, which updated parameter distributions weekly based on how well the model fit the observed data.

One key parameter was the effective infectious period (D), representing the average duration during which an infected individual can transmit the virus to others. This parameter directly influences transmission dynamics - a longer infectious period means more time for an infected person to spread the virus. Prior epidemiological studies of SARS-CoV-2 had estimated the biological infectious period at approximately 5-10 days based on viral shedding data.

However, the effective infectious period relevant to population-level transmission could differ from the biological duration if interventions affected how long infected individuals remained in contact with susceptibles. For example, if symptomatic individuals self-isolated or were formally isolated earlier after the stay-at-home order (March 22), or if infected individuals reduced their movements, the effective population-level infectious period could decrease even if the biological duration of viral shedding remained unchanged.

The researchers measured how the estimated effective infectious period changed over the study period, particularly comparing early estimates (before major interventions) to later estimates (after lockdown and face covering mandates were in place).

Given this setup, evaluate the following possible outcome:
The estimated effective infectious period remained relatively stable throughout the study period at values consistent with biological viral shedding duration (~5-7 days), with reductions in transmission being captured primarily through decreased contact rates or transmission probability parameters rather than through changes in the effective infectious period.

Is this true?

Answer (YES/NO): NO